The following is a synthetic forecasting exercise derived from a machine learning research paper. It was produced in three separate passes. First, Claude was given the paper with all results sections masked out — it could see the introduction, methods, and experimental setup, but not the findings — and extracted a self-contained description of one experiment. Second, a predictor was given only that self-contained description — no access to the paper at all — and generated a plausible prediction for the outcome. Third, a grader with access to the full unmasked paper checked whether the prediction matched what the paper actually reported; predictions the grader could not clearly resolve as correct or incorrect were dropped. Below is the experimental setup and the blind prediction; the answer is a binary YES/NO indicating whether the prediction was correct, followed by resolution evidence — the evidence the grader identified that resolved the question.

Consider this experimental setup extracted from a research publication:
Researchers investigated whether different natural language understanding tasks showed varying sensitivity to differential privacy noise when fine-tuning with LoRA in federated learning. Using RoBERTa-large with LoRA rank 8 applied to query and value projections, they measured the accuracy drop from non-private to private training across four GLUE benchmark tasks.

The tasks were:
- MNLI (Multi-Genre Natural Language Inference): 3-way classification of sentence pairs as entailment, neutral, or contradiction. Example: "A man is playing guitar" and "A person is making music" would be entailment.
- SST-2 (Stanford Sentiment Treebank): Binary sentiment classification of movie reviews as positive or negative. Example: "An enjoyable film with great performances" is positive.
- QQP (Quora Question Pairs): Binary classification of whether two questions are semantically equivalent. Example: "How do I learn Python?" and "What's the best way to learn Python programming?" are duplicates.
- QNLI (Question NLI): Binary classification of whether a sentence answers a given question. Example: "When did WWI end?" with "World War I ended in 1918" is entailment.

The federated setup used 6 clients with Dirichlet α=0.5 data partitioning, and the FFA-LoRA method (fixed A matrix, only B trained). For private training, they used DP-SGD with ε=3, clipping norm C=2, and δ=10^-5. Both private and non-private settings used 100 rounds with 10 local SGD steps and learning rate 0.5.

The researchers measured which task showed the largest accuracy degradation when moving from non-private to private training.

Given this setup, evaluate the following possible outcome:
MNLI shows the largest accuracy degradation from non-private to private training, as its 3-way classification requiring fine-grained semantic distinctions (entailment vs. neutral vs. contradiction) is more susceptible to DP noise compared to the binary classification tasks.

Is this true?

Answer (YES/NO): NO